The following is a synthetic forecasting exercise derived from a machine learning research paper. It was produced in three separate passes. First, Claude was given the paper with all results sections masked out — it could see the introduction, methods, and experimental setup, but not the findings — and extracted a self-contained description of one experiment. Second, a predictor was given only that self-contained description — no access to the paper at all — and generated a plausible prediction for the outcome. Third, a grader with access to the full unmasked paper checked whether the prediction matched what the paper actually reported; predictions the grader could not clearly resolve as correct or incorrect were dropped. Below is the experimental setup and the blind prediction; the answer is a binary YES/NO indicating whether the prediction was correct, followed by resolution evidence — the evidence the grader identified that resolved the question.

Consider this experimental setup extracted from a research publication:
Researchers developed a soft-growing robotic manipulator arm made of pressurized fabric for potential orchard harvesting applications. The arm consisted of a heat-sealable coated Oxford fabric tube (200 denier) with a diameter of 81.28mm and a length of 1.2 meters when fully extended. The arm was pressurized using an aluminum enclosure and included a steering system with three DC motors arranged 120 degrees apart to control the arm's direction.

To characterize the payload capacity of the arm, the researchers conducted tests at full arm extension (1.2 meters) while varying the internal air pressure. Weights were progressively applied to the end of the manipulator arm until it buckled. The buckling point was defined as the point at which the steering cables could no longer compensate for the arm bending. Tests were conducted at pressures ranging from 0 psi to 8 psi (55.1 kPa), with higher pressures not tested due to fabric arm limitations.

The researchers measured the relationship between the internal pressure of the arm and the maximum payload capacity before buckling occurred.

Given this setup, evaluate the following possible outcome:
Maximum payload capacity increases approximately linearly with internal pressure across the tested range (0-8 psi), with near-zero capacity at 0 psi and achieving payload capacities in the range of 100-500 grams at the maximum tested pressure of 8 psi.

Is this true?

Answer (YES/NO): NO